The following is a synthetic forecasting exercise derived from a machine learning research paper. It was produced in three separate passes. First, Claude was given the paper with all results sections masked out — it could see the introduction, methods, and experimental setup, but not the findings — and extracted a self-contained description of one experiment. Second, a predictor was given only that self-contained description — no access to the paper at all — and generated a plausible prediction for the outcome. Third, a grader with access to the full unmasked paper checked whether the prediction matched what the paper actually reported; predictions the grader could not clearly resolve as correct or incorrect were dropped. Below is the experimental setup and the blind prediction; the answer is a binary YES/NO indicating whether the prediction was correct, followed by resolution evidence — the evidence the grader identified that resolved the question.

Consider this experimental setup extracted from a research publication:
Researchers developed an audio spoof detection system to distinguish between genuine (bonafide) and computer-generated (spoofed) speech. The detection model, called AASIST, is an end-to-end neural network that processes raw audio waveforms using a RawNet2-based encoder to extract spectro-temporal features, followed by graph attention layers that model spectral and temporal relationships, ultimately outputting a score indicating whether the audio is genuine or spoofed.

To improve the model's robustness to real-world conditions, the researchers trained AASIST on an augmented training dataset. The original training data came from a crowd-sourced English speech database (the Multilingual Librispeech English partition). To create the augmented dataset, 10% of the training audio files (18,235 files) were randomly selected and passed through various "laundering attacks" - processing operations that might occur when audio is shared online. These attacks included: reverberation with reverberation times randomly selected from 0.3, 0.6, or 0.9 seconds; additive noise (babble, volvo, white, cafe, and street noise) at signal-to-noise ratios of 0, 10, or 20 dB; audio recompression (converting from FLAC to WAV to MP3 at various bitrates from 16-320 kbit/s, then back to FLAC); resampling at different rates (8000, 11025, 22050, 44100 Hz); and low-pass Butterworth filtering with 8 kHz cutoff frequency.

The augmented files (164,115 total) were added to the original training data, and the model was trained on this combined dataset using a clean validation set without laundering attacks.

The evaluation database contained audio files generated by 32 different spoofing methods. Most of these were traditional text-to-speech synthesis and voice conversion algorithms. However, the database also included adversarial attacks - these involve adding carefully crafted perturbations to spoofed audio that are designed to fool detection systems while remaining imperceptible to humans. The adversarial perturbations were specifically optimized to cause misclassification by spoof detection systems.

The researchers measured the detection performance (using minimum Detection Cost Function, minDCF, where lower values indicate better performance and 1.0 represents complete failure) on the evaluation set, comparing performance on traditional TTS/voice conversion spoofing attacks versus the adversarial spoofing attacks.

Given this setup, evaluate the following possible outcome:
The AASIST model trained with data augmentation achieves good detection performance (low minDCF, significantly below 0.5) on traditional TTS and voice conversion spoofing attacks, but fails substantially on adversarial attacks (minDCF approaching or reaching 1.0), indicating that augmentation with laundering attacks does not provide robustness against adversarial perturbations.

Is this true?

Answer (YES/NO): NO